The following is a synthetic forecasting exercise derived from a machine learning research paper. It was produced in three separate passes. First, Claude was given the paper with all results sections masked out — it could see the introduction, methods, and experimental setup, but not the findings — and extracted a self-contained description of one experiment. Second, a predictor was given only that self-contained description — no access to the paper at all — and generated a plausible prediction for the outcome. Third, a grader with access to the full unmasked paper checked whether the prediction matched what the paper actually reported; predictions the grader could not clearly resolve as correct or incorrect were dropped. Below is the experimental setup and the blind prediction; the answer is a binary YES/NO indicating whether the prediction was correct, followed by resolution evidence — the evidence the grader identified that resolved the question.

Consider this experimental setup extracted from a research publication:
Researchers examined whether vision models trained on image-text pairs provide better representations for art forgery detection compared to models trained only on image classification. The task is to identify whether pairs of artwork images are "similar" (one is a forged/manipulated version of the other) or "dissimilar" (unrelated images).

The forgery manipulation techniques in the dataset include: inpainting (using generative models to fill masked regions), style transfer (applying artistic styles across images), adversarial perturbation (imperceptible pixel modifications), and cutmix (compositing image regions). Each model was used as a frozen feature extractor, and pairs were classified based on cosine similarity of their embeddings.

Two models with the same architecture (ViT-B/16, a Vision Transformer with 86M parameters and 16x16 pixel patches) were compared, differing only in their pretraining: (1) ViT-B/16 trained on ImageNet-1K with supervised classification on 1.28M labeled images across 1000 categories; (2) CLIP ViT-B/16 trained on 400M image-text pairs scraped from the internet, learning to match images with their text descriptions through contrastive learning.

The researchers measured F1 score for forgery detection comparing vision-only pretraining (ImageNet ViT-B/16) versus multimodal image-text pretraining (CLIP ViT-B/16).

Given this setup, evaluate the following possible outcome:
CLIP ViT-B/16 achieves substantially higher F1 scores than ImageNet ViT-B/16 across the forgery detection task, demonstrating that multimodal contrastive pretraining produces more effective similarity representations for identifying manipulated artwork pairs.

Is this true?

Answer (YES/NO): NO